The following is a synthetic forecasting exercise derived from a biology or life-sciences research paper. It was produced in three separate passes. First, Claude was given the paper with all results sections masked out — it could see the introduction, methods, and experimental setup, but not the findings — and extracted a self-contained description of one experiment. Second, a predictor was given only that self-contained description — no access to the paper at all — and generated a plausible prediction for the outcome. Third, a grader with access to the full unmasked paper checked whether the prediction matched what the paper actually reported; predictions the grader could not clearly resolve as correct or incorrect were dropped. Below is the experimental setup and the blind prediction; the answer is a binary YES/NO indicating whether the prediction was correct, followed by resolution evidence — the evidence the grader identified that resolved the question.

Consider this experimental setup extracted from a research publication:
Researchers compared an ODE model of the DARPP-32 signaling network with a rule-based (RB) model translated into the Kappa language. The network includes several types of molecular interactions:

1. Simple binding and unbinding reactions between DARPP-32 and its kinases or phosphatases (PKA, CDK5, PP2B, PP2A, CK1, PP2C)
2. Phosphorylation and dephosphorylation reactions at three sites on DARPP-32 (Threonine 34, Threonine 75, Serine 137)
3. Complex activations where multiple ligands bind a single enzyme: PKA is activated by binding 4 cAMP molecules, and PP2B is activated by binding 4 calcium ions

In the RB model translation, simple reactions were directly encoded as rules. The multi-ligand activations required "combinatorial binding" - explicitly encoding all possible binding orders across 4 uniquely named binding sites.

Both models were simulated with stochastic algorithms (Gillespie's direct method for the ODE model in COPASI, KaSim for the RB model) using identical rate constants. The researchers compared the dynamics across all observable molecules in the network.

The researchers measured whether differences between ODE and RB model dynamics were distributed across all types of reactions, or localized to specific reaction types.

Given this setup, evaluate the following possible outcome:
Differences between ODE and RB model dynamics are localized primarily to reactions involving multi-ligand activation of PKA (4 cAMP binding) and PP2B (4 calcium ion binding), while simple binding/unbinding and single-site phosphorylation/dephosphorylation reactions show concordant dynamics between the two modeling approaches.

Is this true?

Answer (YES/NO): YES